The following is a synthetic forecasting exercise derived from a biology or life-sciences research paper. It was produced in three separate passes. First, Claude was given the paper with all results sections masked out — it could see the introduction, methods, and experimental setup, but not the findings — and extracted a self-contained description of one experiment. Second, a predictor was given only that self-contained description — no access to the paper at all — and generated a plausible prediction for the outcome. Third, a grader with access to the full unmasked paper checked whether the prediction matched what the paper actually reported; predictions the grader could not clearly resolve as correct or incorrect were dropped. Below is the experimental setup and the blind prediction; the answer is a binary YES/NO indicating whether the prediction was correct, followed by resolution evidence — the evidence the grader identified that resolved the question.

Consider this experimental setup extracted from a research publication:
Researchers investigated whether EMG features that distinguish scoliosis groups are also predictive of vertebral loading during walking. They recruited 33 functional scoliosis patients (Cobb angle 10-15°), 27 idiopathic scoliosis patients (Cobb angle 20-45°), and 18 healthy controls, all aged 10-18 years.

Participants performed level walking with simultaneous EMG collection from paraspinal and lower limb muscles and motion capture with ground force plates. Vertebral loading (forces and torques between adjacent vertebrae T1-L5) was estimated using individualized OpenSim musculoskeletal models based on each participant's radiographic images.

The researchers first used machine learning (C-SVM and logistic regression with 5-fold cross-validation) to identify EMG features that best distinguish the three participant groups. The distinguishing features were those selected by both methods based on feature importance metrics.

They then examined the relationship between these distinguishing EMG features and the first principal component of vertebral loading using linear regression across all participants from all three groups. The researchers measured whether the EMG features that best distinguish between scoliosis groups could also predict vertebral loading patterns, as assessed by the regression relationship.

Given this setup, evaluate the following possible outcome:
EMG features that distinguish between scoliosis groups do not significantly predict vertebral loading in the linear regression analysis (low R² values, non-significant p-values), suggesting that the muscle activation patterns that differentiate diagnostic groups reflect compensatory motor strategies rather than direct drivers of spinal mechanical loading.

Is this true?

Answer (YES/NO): NO